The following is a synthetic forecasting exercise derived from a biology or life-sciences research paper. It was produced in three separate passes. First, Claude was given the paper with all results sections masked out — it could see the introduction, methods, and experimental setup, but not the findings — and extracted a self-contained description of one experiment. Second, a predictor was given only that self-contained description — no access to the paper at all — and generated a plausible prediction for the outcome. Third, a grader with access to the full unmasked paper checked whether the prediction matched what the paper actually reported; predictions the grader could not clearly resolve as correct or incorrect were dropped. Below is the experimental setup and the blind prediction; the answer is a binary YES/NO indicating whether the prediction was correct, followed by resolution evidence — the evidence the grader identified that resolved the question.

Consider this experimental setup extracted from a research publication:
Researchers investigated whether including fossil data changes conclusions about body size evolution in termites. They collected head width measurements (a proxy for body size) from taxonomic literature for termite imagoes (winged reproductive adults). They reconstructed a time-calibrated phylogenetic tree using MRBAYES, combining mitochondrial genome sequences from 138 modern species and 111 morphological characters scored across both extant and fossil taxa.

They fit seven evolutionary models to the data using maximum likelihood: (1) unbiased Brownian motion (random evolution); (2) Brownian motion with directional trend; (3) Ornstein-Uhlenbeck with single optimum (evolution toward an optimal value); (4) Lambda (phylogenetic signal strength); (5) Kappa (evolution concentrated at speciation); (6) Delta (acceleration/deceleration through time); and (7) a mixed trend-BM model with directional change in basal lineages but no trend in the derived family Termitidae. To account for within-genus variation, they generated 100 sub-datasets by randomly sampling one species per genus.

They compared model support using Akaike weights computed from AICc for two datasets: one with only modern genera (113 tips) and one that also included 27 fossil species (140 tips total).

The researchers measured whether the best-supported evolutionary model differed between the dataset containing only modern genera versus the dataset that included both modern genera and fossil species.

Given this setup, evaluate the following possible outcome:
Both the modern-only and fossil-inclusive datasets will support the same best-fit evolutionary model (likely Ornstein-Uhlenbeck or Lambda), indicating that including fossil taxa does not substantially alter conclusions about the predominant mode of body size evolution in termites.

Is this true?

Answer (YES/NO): NO